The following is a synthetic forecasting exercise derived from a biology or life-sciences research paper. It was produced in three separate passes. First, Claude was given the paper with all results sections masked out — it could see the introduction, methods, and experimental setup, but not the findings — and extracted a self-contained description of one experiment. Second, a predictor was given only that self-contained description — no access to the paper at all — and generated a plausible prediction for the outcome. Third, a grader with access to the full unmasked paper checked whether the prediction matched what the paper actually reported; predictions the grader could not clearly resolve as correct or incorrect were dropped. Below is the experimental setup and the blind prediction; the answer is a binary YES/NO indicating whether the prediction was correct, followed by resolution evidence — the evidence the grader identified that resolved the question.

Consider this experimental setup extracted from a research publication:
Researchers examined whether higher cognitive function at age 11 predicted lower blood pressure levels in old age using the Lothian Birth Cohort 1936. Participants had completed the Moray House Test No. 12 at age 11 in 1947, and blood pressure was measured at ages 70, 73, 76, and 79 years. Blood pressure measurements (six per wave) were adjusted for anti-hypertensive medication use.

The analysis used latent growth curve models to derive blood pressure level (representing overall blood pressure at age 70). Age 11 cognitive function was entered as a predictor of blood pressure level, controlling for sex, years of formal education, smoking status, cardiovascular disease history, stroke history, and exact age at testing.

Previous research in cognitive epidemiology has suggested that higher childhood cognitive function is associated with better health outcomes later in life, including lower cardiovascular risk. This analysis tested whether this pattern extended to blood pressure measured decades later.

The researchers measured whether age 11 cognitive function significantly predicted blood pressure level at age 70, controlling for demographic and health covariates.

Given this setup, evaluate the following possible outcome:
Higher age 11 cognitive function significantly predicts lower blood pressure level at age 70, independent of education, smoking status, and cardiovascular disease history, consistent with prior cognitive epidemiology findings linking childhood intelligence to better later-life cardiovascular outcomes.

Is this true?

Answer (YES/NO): NO